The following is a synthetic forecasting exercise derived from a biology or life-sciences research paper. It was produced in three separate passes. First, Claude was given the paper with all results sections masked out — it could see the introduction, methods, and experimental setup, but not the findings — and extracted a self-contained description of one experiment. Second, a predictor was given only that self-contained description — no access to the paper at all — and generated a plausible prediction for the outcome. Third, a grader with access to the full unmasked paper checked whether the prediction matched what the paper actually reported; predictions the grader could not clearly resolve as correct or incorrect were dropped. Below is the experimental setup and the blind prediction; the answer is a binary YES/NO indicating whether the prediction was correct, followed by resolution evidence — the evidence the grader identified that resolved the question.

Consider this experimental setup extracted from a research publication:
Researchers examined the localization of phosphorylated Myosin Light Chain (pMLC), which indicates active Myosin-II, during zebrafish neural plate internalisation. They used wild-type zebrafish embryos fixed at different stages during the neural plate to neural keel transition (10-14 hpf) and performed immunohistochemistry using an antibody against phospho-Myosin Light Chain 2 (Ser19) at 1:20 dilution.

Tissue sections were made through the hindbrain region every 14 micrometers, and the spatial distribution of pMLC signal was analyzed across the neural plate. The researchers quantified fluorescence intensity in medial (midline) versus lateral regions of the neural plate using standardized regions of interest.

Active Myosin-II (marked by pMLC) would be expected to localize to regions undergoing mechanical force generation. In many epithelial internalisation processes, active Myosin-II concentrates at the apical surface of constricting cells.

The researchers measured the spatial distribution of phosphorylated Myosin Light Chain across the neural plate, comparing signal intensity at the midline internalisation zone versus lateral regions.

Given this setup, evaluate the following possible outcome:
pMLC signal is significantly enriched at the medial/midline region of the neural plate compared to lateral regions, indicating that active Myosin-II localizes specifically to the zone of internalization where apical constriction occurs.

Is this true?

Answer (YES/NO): YES